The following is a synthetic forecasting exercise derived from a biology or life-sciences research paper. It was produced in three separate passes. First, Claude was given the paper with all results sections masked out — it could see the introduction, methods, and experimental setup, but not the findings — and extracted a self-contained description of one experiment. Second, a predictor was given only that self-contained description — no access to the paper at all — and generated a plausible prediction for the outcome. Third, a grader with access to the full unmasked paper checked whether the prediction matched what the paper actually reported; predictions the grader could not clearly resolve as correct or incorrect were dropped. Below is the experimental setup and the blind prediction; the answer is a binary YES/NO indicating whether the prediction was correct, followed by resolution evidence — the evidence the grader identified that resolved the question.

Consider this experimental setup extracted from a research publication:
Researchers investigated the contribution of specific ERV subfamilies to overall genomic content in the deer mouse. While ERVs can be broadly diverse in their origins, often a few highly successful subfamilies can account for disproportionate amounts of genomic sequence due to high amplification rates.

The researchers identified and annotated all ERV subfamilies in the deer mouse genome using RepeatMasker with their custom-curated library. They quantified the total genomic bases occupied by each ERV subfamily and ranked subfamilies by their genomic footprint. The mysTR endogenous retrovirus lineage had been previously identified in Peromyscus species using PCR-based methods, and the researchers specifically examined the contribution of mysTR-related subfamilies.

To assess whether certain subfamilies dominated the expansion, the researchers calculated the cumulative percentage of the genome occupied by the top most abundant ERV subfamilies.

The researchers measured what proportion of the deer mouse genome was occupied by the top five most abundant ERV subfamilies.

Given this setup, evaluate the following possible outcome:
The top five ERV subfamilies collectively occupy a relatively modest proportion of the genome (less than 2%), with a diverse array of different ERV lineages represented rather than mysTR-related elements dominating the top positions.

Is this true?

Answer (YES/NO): NO